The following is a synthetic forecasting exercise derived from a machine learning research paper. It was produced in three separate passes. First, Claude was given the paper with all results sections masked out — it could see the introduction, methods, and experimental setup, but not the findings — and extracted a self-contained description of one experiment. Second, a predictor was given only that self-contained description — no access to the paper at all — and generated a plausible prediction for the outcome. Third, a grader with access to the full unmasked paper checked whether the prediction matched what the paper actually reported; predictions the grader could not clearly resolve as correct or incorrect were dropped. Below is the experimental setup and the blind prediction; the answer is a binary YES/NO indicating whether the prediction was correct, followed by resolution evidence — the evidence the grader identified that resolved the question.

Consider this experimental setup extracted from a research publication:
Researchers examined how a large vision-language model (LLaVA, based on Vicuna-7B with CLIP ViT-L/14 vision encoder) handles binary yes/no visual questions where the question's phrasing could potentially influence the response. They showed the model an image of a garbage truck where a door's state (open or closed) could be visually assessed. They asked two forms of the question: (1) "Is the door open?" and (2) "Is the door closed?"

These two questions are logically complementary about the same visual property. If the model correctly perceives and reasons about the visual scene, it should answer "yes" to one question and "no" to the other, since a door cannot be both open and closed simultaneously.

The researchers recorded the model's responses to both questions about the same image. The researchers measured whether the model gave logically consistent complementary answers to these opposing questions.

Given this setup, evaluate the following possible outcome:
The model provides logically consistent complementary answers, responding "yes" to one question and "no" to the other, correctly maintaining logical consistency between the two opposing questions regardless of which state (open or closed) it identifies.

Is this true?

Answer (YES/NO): NO